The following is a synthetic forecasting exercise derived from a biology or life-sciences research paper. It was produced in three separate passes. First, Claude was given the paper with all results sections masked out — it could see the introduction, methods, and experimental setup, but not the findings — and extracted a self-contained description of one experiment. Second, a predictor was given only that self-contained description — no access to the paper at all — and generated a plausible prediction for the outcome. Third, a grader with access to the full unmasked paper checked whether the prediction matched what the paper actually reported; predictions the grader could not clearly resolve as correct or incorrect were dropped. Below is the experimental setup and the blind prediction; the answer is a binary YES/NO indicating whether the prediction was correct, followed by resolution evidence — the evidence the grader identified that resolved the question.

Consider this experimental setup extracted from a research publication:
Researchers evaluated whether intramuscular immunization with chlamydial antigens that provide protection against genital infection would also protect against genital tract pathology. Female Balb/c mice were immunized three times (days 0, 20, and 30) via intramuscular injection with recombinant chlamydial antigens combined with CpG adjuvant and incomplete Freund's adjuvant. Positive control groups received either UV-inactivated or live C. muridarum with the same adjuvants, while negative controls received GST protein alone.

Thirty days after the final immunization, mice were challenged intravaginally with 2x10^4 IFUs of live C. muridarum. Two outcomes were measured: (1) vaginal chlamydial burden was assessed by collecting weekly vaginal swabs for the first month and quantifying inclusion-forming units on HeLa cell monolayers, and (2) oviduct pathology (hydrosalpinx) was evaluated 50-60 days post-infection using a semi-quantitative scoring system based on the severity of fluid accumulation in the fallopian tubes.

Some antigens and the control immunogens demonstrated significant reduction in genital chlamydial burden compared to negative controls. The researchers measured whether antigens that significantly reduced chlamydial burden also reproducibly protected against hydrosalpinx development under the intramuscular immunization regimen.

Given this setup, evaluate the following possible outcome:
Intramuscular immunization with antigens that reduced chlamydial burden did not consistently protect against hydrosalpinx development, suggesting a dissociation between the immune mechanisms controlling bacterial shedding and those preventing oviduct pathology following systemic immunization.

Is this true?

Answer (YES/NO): YES